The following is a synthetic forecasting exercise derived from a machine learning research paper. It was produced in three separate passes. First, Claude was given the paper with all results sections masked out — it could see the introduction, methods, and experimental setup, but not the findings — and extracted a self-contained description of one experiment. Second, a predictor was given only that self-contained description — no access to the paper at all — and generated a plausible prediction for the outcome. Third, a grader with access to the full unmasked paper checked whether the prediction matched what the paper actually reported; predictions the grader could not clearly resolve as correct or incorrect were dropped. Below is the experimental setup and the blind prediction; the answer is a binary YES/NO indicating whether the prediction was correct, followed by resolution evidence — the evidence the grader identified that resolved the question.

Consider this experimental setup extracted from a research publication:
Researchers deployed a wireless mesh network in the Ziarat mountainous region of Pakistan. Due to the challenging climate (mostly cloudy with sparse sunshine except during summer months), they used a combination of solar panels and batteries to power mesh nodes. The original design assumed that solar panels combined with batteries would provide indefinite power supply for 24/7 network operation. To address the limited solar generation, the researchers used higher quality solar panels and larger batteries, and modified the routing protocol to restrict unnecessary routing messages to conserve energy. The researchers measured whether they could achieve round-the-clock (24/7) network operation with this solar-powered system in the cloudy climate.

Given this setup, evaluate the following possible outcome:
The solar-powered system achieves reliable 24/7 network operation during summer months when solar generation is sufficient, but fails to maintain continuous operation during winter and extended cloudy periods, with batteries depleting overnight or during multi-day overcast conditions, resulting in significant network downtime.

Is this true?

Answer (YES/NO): NO